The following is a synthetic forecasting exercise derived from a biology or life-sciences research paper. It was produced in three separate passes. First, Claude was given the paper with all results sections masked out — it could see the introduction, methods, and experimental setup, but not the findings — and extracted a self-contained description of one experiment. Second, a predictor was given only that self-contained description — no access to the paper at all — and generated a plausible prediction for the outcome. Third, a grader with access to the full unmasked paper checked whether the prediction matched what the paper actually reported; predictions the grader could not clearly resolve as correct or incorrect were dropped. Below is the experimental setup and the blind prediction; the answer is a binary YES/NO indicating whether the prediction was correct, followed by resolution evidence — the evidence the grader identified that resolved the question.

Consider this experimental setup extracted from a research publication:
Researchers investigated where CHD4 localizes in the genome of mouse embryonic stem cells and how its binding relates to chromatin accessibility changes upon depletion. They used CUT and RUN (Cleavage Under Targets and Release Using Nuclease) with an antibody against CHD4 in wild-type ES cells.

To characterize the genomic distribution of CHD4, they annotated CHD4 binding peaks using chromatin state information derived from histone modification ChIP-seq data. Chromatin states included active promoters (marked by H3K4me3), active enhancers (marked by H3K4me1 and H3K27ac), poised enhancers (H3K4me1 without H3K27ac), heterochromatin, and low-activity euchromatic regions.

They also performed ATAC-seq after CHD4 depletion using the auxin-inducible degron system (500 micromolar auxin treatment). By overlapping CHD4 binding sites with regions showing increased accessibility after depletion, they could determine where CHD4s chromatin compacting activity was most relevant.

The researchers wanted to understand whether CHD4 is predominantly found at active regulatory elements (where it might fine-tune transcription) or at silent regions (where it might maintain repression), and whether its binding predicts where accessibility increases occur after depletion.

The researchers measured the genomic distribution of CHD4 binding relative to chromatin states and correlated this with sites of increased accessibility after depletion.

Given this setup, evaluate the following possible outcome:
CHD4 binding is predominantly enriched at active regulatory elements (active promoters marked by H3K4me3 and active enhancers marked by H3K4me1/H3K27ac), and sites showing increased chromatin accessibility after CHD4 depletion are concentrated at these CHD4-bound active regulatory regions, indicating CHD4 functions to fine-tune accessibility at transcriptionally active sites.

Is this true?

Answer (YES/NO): NO